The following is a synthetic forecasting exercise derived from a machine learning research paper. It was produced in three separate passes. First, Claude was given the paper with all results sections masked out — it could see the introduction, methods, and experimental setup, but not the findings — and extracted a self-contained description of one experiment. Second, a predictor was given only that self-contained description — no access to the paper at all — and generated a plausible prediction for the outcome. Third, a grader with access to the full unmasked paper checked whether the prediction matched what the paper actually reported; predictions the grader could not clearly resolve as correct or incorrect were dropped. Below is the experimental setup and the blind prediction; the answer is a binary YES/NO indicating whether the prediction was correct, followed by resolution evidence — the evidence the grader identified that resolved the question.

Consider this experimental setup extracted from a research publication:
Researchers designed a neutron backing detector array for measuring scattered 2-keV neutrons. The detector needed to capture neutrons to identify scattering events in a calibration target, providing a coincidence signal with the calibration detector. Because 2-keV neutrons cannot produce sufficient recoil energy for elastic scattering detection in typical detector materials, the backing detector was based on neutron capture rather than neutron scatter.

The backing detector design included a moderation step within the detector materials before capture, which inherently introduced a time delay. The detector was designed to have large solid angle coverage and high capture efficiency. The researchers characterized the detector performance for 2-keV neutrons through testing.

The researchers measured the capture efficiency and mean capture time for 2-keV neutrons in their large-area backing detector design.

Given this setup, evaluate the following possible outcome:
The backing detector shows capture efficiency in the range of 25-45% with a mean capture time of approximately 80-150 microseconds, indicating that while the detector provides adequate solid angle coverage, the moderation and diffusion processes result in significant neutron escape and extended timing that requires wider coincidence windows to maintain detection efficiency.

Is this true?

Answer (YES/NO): NO